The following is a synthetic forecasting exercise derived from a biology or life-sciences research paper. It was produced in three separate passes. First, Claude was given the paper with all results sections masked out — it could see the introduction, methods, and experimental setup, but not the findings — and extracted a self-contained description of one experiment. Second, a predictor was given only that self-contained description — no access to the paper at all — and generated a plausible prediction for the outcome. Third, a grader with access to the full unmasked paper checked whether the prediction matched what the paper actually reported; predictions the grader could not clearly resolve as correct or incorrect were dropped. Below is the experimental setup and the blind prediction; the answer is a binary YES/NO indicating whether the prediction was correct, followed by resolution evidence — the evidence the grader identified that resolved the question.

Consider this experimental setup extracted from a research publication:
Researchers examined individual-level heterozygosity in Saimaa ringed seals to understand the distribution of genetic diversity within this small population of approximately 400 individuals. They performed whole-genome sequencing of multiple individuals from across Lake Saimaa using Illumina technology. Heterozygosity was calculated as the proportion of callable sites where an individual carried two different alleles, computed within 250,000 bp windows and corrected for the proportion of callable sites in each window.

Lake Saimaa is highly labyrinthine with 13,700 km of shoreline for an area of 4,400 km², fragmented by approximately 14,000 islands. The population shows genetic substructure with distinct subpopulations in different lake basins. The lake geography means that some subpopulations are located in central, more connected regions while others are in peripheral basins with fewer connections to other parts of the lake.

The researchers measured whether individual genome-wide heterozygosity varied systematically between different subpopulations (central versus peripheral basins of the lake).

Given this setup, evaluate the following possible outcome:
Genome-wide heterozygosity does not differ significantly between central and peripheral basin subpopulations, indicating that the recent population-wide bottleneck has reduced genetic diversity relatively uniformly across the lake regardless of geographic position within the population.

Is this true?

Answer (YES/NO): NO